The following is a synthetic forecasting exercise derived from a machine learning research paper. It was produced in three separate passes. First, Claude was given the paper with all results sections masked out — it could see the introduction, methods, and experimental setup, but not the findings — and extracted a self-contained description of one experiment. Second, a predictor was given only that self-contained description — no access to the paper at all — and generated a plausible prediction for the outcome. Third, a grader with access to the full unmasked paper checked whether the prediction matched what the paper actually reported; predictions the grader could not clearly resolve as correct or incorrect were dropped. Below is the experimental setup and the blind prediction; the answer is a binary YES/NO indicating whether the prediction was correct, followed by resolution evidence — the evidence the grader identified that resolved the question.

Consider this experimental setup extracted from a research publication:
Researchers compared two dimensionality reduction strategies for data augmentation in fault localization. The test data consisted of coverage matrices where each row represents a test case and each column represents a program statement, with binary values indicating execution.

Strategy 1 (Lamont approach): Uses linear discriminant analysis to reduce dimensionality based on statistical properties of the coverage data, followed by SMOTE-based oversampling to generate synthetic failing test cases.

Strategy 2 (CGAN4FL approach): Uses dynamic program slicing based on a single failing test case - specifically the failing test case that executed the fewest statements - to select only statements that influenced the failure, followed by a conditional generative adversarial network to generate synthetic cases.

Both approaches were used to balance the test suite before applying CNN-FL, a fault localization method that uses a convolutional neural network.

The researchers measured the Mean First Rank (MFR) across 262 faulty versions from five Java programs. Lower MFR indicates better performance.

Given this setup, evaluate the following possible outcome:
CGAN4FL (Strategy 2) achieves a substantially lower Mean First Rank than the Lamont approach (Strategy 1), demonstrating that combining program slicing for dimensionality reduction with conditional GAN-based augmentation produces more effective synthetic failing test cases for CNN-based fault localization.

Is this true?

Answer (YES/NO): YES